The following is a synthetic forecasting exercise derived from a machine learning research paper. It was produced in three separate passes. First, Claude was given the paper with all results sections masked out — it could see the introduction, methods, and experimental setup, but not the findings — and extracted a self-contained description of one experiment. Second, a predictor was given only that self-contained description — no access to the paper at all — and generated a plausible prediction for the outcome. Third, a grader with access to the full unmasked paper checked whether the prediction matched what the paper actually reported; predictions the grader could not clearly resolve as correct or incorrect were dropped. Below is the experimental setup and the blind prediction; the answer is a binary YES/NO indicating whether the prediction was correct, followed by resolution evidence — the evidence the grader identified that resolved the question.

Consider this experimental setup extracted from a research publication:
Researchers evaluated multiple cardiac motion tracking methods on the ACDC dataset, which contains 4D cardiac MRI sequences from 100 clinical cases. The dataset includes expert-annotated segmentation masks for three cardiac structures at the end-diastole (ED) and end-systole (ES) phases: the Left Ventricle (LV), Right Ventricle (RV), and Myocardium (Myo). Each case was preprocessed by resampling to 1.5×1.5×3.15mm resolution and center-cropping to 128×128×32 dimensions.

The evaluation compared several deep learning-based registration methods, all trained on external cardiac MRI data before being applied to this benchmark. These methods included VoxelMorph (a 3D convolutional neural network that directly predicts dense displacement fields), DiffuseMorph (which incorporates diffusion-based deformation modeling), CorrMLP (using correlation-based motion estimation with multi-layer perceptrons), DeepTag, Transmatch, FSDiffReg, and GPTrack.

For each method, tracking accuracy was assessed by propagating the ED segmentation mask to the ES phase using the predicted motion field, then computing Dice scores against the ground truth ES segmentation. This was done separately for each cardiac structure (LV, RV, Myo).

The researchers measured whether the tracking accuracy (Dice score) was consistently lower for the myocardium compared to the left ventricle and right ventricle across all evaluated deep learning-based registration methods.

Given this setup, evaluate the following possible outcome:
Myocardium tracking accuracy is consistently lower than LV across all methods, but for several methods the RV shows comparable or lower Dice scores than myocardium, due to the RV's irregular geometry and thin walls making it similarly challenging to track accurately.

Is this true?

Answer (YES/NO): NO